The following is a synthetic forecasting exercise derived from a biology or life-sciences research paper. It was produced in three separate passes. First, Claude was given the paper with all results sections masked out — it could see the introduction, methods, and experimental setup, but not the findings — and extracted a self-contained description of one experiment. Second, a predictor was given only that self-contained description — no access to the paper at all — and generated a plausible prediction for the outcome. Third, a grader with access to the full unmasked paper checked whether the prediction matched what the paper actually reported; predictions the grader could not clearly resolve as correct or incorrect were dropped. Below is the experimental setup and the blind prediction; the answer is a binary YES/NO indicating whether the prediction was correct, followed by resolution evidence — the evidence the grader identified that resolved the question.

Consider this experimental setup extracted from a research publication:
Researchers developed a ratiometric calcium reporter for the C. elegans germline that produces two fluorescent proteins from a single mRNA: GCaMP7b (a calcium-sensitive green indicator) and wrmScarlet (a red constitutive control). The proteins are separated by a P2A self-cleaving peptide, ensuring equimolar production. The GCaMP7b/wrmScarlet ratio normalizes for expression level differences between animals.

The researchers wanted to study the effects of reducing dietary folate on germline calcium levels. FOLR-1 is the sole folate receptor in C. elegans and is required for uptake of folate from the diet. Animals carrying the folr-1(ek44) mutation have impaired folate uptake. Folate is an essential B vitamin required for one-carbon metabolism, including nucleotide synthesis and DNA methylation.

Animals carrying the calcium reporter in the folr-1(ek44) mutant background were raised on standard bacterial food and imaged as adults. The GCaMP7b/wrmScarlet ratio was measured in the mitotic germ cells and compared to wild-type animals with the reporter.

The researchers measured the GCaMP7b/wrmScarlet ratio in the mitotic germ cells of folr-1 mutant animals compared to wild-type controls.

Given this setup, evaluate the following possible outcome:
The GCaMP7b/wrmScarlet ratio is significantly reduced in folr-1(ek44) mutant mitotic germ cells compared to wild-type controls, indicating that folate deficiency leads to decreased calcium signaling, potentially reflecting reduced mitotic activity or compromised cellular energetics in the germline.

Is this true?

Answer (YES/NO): YES